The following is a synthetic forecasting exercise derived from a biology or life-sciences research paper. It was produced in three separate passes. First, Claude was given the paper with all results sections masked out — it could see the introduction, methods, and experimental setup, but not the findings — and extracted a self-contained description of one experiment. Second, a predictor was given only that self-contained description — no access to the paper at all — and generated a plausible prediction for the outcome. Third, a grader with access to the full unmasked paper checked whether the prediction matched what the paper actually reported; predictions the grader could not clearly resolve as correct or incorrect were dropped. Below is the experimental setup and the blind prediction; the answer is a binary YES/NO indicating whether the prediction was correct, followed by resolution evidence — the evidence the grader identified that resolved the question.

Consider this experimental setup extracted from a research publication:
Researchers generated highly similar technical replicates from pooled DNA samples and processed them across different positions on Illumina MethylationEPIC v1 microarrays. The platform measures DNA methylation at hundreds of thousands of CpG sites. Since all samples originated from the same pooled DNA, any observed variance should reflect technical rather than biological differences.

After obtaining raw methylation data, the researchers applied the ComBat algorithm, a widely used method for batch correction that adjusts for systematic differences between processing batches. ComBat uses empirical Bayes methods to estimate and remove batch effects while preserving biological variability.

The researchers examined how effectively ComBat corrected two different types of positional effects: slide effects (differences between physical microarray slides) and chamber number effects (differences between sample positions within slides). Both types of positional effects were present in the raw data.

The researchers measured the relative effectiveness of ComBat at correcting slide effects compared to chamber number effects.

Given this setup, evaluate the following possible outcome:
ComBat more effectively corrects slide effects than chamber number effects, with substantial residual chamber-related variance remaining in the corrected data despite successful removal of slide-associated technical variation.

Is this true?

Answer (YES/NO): NO